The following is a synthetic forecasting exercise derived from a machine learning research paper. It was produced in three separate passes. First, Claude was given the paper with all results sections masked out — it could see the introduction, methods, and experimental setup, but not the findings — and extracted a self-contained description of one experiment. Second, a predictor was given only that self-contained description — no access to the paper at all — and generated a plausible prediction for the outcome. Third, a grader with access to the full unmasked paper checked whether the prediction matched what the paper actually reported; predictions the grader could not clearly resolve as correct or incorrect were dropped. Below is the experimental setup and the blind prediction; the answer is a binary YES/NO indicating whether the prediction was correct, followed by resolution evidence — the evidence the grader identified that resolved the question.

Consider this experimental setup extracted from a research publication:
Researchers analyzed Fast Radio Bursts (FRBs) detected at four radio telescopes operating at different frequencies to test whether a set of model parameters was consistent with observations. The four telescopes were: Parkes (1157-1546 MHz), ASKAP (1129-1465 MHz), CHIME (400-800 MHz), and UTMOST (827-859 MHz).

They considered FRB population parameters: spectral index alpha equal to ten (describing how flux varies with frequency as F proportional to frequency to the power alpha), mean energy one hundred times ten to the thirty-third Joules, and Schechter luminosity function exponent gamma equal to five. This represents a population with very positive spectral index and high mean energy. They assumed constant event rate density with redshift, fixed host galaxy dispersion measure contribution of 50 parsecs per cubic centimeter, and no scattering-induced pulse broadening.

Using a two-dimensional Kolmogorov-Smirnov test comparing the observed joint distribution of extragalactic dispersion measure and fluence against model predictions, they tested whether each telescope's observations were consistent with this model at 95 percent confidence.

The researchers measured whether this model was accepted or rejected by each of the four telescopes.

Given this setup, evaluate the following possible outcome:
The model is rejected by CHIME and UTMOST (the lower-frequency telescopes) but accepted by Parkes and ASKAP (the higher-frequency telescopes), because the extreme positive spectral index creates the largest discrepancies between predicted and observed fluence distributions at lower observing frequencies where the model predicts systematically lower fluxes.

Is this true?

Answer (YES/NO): NO